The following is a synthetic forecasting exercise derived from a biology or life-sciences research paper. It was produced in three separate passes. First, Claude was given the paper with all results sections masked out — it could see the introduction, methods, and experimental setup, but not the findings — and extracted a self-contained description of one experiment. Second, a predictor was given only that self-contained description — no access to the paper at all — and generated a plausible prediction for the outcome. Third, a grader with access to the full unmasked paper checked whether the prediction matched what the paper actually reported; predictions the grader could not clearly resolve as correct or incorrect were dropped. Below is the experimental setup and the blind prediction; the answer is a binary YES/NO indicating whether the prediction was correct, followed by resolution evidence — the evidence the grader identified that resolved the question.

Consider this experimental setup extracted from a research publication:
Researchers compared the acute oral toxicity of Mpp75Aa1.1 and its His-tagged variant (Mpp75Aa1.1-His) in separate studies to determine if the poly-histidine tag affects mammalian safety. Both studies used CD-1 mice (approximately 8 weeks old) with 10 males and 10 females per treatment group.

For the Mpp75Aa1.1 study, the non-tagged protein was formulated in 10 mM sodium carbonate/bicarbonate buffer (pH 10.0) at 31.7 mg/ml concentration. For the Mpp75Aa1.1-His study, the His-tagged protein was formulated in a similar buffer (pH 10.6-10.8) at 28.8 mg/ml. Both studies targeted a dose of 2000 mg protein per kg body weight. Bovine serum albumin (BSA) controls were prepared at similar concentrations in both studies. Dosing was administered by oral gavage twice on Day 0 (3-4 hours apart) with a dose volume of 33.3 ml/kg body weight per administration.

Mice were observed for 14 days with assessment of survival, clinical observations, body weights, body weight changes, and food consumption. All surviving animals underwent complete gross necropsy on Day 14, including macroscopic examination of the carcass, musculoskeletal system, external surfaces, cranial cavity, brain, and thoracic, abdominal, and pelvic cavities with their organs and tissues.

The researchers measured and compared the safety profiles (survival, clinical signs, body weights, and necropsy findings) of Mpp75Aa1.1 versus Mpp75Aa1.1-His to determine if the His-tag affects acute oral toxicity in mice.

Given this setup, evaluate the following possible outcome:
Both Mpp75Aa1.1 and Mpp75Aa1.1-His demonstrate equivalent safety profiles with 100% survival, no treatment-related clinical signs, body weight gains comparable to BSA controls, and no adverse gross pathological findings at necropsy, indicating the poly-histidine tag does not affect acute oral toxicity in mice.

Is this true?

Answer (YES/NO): YES